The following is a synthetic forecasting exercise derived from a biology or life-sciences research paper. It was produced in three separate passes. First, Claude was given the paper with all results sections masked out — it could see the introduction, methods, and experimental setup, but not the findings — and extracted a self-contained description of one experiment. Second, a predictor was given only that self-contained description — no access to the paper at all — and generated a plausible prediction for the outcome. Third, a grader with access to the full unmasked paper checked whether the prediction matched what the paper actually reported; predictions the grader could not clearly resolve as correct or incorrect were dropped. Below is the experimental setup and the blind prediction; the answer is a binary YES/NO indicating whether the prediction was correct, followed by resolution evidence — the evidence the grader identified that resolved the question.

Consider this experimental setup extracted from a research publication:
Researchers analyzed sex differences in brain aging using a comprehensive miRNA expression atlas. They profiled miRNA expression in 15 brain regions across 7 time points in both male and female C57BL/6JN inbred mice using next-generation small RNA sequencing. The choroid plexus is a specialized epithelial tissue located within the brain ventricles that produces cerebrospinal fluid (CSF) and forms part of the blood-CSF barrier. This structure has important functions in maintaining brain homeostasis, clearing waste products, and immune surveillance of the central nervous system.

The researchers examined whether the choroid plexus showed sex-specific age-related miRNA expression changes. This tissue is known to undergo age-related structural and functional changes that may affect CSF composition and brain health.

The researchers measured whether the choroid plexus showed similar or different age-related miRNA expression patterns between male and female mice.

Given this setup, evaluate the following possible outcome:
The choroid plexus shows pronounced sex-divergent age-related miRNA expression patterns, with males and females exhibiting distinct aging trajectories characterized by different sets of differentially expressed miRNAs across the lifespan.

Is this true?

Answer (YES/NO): YES